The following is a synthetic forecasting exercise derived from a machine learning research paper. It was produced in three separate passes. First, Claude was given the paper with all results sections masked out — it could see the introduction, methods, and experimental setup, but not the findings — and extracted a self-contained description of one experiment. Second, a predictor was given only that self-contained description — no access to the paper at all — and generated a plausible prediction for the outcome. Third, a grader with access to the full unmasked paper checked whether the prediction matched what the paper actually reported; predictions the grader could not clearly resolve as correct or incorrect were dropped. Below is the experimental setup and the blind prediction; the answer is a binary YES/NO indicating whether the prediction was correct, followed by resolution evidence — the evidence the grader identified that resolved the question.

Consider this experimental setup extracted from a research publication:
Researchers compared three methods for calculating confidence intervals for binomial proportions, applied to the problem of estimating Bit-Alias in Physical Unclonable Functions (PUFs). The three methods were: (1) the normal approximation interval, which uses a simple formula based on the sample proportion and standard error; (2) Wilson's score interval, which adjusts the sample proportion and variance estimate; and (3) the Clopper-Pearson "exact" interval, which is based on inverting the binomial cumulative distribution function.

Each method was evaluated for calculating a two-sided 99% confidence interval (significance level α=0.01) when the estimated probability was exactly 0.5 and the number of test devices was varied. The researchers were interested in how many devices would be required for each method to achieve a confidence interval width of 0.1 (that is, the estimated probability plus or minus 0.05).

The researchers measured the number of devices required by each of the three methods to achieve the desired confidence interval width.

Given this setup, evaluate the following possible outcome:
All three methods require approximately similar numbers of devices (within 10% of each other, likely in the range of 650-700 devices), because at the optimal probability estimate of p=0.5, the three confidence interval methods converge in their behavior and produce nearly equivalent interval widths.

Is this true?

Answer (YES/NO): YES